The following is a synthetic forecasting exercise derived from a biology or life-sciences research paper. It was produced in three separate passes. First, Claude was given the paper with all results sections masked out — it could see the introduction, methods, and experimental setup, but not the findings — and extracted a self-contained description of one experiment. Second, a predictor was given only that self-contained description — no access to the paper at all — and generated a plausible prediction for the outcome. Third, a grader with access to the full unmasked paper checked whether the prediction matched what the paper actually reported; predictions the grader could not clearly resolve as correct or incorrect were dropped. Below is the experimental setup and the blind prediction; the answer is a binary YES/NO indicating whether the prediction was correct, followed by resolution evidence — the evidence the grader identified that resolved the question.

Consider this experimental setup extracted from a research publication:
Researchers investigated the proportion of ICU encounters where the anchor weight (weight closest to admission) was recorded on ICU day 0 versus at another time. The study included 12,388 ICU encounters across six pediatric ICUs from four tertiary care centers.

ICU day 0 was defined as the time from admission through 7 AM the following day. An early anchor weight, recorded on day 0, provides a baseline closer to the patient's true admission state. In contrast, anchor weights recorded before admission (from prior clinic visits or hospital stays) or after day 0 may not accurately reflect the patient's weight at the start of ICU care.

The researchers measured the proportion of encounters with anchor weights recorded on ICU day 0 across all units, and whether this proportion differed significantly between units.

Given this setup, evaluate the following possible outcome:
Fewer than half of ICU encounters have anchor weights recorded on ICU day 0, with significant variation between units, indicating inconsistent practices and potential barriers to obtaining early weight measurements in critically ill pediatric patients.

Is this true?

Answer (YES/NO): NO